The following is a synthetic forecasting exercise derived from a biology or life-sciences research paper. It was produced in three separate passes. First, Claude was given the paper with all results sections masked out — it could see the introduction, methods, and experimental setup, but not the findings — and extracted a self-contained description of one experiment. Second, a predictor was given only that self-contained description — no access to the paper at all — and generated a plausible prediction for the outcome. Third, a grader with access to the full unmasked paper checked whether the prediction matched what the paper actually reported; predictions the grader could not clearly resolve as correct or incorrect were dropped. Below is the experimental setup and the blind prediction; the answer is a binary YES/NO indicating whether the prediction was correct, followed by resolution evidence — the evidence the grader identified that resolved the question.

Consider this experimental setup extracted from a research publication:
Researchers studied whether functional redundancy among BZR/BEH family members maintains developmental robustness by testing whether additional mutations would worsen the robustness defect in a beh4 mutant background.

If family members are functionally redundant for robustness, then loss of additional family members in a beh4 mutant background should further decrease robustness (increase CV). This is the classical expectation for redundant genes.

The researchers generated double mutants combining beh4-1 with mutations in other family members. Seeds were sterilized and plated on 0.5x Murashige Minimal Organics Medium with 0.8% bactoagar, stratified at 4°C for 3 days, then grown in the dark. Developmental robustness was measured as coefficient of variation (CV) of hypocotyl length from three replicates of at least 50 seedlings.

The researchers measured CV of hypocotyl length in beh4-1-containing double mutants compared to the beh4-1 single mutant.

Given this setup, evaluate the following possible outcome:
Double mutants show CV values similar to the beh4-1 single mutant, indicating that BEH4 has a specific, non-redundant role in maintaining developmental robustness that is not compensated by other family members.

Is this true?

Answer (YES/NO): NO